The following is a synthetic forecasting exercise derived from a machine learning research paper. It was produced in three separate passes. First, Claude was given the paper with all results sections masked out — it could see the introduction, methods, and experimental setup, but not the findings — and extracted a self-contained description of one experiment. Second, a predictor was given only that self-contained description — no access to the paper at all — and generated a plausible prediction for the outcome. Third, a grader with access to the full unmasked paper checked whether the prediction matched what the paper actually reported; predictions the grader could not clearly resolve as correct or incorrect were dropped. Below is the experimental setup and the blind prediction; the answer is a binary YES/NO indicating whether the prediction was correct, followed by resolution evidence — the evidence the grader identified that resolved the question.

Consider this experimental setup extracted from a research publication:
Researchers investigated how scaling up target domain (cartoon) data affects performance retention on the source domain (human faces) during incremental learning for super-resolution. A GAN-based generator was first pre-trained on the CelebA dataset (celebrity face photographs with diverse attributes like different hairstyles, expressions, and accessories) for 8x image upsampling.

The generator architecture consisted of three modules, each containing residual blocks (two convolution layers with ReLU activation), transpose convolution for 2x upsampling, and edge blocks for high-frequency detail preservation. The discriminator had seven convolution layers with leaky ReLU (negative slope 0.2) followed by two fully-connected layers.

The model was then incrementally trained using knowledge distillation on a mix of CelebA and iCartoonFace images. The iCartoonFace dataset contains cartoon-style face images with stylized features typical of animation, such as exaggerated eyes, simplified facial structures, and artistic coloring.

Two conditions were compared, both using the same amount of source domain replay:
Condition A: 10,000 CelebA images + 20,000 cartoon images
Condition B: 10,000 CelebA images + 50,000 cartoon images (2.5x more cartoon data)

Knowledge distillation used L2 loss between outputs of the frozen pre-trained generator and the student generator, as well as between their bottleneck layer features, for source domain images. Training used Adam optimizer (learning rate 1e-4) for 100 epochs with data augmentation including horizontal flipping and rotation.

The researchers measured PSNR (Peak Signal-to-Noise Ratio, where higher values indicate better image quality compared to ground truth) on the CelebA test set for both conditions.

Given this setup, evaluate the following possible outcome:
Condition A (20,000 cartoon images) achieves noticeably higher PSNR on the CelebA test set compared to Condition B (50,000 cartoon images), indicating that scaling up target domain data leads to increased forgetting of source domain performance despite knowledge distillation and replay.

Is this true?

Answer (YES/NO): NO